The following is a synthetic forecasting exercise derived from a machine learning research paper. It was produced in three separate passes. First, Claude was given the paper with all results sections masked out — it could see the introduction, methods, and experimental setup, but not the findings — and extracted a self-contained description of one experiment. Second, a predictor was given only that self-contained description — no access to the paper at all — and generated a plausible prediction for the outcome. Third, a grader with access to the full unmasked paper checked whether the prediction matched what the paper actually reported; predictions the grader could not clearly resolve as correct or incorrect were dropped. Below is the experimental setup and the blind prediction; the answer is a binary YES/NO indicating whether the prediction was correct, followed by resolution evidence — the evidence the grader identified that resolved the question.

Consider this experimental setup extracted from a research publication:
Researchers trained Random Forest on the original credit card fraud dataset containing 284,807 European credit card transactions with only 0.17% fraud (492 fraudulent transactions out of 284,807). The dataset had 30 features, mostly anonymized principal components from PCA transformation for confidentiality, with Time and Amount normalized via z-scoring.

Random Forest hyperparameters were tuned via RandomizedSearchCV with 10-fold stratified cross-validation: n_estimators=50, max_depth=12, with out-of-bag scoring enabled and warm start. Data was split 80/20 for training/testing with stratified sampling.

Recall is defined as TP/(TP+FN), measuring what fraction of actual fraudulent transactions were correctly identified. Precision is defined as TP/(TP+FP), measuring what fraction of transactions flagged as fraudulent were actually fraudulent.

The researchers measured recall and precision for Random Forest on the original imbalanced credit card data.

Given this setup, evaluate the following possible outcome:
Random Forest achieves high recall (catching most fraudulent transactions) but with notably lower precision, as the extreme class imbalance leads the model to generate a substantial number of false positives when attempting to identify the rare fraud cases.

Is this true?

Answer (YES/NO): NO